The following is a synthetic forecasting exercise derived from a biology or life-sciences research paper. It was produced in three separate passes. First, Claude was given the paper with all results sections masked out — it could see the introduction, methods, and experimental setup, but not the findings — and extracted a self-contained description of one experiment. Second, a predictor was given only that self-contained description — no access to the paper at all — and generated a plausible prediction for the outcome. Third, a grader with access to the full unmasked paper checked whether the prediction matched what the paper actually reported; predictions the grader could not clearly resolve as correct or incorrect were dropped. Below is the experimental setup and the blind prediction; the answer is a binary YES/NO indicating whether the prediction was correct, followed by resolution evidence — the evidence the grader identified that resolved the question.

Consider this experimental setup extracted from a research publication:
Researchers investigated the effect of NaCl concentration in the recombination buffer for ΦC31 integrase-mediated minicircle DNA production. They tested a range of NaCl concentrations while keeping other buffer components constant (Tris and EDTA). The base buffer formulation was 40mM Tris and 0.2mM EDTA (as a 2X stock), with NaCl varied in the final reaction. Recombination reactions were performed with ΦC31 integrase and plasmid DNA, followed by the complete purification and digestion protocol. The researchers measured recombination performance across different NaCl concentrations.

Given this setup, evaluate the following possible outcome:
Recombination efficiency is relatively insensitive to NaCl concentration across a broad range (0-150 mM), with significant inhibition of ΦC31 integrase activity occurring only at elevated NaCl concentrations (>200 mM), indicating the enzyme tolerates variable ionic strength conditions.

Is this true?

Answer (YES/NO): NO